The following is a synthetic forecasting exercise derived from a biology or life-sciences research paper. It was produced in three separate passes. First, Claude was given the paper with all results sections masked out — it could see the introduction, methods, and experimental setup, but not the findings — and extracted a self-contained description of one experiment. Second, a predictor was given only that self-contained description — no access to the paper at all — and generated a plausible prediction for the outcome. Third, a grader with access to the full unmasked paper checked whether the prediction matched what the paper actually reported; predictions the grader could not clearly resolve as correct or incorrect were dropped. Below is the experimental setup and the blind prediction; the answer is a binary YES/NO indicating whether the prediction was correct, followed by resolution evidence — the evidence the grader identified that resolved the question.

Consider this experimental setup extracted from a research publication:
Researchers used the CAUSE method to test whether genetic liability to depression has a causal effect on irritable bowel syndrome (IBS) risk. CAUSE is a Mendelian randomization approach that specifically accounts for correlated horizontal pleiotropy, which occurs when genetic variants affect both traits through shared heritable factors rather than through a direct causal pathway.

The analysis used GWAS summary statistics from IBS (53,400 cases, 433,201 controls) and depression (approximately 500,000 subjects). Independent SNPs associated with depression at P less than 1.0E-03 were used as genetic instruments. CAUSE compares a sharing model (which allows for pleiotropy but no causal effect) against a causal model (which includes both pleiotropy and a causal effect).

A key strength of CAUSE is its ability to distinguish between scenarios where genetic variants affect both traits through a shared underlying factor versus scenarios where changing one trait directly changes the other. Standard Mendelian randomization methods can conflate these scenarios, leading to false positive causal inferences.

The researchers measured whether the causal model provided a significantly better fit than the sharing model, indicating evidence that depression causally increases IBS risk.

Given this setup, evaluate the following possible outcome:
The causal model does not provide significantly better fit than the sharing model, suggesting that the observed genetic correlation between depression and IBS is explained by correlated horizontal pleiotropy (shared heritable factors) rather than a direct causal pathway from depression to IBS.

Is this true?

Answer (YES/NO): NO